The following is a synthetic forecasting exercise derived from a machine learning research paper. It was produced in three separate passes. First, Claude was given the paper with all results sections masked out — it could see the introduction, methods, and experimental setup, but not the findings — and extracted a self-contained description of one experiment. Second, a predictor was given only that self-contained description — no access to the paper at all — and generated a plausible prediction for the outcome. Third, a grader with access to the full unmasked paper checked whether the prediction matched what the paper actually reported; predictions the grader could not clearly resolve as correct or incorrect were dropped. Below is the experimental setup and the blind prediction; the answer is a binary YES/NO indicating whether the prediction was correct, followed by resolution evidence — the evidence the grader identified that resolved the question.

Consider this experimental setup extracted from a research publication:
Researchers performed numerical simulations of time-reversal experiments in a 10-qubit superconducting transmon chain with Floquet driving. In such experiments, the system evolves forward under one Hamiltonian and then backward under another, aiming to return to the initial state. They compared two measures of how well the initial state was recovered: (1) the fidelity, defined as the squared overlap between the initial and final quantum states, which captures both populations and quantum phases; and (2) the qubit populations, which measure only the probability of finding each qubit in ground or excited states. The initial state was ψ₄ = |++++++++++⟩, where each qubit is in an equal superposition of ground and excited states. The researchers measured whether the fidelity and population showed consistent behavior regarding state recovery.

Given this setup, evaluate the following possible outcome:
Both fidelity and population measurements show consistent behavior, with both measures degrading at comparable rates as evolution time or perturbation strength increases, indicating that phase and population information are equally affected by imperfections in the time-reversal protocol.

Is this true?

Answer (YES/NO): NO